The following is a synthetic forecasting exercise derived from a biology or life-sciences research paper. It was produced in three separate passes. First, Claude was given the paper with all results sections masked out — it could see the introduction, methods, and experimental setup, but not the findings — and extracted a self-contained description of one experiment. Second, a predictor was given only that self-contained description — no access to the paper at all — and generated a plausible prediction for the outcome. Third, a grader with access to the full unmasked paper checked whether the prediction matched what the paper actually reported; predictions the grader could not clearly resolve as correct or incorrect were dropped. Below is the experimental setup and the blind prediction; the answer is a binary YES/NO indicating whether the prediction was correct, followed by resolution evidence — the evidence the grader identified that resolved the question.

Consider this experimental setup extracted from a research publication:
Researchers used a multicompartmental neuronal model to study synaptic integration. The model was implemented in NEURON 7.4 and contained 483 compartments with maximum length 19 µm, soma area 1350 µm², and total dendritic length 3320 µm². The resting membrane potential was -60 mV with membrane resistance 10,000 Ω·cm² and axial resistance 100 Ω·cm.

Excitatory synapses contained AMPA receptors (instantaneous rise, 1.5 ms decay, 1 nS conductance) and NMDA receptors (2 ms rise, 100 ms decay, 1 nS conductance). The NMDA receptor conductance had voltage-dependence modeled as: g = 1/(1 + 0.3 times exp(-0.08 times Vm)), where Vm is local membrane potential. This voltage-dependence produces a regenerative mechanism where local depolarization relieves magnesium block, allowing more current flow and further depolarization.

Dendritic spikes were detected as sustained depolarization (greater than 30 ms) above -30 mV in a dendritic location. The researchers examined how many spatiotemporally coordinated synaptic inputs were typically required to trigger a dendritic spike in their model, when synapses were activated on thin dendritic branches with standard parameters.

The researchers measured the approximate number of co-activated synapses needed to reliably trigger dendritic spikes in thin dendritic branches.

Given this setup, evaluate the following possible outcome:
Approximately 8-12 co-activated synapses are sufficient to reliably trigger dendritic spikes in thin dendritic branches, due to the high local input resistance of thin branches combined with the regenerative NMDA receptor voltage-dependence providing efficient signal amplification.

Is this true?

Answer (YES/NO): YES